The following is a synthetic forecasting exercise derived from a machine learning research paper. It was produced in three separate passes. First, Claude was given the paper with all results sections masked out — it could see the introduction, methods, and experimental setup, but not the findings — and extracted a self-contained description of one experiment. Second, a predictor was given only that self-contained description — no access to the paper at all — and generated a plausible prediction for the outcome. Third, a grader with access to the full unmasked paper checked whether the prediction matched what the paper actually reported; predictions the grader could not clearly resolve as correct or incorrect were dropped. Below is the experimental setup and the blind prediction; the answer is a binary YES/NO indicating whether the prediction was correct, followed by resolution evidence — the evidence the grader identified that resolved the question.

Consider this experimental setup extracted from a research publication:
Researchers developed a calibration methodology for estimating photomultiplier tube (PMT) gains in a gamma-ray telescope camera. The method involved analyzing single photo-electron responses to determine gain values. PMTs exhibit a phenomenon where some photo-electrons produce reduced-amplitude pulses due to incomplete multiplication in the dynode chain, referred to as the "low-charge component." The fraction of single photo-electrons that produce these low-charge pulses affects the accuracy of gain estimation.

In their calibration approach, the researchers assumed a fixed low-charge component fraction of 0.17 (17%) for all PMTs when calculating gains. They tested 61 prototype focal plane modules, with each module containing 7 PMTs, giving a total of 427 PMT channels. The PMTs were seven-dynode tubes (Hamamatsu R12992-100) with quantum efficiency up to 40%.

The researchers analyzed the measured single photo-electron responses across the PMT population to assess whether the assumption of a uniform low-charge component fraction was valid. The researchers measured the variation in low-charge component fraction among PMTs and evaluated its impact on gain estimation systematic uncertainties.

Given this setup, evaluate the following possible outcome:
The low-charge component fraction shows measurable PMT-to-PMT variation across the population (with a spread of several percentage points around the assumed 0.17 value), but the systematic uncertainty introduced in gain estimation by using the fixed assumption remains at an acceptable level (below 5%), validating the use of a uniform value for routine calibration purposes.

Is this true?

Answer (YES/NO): NO